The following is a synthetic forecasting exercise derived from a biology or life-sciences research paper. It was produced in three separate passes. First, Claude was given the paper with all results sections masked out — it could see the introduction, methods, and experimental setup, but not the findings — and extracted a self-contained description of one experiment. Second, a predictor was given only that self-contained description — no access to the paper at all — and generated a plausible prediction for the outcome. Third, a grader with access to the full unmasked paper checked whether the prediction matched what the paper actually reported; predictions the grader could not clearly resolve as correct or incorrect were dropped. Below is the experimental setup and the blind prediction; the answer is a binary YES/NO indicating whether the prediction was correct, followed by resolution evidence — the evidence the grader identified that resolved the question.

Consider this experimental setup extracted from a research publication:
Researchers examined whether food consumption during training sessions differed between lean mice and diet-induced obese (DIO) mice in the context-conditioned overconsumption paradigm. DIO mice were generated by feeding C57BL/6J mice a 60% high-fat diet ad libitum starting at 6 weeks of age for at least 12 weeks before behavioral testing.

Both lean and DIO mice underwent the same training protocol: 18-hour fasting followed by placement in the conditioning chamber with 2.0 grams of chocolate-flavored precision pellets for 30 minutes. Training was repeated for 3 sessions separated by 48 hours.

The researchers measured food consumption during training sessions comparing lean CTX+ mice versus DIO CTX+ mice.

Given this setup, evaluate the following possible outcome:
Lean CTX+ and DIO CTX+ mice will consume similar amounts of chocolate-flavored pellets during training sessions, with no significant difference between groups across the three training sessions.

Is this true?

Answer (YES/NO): NO